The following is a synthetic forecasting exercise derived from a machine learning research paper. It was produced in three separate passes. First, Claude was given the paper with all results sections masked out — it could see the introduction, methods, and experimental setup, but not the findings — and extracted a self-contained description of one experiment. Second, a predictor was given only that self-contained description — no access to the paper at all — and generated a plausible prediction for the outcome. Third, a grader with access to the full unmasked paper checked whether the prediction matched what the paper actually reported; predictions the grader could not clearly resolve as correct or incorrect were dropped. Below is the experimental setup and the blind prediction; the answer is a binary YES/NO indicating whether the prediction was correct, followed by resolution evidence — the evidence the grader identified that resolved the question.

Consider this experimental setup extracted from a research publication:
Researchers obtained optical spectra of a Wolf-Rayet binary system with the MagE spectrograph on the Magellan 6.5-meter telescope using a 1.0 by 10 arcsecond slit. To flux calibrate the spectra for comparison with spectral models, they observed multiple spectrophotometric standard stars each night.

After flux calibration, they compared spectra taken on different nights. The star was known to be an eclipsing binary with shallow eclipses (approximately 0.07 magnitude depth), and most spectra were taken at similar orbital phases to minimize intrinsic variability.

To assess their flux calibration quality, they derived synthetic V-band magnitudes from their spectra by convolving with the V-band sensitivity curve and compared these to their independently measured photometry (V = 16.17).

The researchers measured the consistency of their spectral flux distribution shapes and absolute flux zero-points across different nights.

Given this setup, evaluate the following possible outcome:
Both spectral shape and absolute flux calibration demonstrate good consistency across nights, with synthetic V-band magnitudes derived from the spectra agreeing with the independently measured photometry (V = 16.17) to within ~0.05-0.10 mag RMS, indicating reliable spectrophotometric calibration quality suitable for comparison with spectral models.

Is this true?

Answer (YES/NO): NO